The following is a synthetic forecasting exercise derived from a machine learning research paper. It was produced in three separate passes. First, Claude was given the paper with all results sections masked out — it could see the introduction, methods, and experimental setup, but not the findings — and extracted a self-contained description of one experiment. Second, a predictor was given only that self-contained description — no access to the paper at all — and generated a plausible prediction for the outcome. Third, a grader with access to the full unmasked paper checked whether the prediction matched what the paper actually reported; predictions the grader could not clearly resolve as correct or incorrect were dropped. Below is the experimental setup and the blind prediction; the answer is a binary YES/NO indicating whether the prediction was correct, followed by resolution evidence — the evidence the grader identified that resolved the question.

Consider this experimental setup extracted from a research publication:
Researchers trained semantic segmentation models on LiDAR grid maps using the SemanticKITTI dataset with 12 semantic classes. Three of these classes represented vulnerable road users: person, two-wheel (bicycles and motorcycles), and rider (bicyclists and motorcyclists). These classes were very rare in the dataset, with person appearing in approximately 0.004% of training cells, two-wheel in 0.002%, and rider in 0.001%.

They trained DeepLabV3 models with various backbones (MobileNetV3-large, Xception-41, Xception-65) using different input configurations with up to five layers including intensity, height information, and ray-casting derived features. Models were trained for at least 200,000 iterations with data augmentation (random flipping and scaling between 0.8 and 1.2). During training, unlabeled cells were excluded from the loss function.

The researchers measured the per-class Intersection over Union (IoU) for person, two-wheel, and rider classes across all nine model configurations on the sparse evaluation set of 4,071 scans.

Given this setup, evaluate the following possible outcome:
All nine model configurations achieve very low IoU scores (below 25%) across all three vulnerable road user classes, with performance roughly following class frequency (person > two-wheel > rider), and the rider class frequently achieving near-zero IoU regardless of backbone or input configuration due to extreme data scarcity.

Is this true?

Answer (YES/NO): NO